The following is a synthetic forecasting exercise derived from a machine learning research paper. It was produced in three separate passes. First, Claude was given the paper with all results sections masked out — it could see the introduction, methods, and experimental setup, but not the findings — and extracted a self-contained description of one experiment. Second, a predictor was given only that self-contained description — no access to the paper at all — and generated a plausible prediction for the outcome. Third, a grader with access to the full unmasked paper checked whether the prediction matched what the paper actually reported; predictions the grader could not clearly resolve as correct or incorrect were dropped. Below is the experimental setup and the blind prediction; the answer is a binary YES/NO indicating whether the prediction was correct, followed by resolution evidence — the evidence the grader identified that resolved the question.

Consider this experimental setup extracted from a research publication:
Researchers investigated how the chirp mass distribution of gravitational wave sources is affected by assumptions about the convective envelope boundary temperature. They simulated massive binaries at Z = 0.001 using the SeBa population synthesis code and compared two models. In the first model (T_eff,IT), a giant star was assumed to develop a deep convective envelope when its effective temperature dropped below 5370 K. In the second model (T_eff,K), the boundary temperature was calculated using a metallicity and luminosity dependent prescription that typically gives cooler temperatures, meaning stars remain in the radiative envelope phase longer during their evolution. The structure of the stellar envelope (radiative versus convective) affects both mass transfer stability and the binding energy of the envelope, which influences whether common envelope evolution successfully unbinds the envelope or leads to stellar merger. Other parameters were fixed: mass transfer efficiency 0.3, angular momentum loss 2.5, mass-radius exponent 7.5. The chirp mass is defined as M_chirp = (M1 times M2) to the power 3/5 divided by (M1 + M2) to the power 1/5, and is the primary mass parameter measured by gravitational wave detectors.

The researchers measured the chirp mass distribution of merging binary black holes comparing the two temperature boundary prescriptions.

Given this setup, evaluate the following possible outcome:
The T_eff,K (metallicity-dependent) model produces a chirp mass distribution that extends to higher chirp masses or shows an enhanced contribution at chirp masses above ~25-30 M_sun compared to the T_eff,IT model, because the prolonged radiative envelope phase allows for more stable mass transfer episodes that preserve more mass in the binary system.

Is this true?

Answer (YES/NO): NO